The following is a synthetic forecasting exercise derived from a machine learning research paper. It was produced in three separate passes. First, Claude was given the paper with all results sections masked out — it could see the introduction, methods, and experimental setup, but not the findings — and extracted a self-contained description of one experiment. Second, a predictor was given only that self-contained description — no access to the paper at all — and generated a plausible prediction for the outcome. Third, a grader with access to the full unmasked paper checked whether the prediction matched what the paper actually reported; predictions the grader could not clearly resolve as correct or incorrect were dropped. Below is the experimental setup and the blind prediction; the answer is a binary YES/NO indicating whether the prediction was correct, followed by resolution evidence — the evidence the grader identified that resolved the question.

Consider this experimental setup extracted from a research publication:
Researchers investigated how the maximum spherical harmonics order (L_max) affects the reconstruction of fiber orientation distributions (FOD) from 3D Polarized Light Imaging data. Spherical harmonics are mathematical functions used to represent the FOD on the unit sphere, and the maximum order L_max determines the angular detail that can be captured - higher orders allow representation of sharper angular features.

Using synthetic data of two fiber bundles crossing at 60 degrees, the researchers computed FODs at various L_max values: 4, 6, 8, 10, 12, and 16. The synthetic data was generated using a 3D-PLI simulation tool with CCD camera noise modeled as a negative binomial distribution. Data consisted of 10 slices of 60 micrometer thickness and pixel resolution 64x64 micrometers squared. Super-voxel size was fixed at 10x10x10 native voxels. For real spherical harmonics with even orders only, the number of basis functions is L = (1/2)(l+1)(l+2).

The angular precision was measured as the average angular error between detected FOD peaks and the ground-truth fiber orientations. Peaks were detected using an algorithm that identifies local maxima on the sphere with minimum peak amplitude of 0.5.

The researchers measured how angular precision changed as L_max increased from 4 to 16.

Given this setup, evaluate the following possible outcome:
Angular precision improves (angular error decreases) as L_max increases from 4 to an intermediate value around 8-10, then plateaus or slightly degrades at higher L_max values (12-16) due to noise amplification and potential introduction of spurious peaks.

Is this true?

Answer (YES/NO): NO